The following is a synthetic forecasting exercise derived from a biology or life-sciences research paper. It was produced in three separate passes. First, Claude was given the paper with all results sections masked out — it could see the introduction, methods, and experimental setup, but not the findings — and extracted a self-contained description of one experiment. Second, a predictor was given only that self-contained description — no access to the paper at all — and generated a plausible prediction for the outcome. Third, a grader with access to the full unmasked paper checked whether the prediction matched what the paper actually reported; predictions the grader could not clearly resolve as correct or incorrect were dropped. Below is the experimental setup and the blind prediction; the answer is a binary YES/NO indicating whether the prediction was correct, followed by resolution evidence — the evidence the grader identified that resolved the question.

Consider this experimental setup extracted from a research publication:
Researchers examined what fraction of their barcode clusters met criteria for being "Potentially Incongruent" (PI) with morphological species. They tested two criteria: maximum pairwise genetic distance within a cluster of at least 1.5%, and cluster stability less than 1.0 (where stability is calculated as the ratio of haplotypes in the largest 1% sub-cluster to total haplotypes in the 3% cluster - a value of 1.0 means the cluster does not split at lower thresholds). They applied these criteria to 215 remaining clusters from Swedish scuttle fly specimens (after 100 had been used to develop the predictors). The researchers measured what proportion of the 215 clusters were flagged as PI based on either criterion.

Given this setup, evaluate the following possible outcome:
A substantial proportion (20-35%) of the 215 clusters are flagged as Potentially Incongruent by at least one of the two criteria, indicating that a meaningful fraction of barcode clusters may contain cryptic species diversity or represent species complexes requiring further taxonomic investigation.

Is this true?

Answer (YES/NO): YES